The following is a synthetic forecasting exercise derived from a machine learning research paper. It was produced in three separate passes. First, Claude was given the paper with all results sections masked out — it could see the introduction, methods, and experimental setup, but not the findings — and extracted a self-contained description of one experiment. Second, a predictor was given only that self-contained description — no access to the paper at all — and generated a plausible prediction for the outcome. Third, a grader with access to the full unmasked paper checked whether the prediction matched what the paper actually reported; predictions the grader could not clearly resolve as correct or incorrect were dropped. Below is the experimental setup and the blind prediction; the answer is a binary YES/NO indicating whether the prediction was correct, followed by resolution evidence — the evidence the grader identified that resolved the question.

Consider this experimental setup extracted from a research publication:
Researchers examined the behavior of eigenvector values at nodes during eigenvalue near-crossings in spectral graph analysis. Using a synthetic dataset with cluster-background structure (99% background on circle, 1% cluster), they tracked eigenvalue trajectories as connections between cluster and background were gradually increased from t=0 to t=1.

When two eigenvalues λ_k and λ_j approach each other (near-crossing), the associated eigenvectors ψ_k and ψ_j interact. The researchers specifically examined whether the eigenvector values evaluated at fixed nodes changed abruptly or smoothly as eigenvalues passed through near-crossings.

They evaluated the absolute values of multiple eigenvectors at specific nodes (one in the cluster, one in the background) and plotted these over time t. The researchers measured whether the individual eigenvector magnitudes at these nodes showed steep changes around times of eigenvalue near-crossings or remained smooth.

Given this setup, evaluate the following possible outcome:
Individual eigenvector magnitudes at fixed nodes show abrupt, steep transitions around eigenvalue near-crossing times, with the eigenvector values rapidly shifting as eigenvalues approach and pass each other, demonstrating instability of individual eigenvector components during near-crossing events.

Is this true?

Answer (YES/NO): YES